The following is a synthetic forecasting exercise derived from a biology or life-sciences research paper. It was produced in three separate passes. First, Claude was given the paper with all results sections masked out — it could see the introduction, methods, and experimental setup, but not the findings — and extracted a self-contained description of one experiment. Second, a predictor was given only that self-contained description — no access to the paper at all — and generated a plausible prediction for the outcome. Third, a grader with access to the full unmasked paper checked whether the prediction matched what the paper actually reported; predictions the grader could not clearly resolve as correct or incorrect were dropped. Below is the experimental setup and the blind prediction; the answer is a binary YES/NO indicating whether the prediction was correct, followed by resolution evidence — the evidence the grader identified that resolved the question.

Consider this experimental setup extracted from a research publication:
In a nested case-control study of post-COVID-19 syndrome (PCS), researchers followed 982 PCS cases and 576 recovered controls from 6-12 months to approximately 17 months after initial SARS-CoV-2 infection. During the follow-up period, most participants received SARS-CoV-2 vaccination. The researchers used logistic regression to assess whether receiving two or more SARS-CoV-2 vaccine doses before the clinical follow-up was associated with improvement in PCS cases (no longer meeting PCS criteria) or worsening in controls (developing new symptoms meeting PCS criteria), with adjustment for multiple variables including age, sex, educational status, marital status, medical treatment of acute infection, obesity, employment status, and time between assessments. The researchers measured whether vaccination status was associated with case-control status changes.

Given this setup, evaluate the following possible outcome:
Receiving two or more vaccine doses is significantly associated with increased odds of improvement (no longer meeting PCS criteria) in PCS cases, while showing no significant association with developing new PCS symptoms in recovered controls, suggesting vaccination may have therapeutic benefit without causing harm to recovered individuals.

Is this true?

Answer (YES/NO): NO